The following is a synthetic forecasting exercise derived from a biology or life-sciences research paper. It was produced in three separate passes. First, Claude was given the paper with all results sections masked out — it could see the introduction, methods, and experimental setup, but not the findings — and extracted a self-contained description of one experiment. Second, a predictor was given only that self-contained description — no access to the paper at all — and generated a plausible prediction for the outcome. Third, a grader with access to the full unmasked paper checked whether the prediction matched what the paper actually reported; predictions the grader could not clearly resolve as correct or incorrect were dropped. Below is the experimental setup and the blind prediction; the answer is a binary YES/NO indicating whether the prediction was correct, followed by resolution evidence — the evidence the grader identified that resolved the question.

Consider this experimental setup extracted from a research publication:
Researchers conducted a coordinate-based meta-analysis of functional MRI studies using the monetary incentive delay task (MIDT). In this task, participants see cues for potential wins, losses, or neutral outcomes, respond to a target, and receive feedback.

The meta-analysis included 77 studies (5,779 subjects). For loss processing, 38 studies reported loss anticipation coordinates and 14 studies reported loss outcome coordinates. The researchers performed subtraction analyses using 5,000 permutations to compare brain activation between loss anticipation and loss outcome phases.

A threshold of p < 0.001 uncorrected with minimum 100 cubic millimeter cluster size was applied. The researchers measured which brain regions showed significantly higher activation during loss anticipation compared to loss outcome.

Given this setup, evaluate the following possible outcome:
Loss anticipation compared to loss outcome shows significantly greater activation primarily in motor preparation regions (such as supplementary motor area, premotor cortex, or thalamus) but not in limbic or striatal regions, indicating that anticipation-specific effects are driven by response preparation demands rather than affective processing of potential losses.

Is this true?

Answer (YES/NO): NO